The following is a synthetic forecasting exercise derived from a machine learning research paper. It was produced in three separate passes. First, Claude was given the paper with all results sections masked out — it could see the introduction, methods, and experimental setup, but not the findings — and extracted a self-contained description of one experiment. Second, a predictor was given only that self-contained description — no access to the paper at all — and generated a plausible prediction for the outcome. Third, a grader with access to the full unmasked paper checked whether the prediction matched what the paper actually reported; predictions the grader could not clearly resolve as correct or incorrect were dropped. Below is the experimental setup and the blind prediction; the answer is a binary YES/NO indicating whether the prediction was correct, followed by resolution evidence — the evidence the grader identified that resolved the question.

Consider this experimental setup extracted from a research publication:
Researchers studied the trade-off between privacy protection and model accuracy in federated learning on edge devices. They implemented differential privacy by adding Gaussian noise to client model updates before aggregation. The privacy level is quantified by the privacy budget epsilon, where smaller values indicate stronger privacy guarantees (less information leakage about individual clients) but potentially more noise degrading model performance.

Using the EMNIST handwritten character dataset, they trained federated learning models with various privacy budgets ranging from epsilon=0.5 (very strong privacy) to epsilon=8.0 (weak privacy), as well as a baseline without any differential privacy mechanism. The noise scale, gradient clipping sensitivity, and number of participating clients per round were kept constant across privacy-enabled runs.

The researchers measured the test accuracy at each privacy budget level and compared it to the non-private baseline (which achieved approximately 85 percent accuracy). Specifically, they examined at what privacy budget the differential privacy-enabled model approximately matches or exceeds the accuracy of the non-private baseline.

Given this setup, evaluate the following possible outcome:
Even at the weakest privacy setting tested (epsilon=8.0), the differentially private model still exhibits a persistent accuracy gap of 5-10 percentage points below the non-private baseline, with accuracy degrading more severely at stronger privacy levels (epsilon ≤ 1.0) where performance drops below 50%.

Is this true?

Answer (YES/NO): NO